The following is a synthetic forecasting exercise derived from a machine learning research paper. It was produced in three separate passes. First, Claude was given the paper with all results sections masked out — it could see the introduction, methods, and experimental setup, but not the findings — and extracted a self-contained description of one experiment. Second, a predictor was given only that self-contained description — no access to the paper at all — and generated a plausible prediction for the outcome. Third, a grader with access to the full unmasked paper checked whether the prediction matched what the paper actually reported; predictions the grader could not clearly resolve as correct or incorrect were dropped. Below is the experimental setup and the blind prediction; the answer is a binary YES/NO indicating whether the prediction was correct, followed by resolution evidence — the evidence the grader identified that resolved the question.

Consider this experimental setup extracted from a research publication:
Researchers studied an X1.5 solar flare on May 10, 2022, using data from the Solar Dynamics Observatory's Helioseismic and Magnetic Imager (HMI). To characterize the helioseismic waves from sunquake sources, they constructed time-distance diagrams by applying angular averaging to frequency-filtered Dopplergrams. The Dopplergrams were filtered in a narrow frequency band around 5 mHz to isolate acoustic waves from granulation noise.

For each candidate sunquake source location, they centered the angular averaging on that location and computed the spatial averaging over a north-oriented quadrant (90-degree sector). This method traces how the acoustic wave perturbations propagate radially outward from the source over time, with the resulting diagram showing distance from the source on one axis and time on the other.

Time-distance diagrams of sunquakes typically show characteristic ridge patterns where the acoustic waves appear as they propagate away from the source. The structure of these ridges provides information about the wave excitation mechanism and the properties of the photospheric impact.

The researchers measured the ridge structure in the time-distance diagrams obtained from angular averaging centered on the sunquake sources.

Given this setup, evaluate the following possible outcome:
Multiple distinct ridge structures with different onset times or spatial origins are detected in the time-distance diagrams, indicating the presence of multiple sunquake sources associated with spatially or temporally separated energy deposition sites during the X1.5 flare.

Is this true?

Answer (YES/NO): YES